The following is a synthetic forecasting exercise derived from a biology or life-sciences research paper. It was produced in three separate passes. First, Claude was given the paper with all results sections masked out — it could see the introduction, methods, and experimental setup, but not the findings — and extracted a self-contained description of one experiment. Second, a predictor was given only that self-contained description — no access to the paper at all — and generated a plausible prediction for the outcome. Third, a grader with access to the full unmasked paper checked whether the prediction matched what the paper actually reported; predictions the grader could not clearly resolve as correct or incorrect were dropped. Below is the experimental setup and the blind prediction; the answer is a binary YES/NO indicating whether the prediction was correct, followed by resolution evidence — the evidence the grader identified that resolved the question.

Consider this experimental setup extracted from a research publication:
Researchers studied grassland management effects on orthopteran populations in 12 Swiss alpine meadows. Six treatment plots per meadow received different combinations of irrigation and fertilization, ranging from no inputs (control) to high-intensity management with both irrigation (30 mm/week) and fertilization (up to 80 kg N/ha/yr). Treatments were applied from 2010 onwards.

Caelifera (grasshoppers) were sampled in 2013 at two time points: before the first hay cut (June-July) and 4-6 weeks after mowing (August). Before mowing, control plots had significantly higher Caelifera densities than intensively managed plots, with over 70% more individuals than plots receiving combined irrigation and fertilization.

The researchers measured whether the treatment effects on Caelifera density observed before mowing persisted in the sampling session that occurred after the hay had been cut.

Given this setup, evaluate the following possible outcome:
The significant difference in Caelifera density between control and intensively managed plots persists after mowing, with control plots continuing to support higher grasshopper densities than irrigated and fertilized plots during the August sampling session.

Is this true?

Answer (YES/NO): NO